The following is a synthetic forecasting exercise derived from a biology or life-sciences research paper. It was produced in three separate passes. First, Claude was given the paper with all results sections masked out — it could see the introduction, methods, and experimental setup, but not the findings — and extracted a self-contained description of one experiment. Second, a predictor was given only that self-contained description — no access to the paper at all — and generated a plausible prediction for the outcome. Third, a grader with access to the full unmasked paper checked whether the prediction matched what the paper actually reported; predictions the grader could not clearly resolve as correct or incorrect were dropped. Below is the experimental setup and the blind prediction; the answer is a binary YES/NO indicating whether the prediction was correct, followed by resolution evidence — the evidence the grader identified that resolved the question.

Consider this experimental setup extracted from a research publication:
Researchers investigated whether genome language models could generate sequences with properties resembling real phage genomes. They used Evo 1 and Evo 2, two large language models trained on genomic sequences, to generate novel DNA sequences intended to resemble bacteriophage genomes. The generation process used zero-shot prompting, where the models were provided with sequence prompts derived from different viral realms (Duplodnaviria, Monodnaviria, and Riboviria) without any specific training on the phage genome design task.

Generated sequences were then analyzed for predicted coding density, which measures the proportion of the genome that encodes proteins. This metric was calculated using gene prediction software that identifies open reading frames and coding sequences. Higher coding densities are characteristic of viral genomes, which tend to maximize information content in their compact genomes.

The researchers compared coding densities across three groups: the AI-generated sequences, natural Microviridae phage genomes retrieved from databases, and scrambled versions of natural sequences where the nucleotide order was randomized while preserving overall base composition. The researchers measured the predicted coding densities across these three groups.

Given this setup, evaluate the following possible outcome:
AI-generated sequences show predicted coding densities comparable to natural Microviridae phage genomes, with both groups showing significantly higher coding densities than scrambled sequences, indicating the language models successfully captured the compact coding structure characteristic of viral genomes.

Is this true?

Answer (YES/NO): YES